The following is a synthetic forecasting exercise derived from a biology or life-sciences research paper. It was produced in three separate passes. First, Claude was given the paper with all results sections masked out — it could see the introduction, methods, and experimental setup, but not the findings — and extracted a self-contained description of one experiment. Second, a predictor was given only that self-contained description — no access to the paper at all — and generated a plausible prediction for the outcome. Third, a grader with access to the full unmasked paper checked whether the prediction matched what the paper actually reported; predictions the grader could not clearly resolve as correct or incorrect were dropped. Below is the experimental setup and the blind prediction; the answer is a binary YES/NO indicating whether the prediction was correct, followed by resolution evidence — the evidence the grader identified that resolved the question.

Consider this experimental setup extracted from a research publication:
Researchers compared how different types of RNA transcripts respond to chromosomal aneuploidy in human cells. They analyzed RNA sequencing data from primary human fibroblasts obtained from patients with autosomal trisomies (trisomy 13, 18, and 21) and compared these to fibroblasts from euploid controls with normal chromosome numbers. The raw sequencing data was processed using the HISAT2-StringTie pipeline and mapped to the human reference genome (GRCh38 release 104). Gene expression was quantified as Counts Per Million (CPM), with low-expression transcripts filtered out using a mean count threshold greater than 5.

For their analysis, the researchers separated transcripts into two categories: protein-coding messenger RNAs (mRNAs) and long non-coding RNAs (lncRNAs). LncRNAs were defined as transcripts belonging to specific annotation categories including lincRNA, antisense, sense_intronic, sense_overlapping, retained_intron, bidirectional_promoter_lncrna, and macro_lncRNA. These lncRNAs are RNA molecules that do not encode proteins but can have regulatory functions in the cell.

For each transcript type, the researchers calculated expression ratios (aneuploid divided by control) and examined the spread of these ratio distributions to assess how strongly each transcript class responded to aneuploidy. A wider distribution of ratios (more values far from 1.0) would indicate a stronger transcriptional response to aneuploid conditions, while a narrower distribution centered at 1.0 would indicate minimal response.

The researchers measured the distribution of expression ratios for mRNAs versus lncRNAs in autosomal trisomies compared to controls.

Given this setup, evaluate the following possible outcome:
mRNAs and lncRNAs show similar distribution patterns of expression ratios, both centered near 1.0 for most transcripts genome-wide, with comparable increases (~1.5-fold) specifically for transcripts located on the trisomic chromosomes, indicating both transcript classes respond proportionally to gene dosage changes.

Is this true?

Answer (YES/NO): NO